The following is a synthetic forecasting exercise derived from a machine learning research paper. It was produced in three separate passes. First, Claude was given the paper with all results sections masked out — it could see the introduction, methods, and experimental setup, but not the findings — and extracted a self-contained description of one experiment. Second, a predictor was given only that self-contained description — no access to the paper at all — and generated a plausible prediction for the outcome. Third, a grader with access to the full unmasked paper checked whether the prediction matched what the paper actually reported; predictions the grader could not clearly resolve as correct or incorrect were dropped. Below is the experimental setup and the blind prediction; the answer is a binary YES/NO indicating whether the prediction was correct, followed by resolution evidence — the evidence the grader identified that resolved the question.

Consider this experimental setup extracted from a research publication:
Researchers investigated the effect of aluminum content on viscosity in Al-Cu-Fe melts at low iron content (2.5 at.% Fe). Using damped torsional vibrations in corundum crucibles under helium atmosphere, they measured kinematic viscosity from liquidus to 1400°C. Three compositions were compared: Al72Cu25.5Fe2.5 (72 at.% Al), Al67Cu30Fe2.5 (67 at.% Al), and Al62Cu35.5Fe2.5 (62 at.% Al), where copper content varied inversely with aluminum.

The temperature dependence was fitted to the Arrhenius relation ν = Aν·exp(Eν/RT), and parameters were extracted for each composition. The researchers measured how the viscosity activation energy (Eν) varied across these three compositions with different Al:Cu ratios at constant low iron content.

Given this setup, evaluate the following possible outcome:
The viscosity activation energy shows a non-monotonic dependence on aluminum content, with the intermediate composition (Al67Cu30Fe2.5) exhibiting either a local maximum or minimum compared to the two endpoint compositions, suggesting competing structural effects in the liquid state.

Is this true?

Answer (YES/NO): YES